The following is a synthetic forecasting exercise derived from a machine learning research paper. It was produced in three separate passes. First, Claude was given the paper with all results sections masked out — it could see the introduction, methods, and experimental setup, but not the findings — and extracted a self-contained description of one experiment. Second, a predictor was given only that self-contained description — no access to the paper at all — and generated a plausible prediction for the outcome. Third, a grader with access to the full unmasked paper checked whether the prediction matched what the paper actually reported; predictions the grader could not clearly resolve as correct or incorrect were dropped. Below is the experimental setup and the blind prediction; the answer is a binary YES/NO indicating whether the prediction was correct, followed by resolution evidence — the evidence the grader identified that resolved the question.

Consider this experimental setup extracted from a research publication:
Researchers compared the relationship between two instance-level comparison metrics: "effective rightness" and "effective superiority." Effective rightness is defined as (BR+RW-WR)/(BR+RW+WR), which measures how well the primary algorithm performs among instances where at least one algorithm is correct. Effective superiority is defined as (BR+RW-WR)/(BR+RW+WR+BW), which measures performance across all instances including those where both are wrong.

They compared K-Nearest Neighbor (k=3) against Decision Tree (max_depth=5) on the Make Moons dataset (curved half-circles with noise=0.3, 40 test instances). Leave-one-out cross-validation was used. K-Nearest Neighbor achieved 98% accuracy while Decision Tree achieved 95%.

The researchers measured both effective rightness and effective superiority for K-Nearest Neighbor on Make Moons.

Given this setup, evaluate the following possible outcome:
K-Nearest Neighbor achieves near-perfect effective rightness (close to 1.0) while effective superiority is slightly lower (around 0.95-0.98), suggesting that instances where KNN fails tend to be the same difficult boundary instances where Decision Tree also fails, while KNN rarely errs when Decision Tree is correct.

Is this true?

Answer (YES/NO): YES